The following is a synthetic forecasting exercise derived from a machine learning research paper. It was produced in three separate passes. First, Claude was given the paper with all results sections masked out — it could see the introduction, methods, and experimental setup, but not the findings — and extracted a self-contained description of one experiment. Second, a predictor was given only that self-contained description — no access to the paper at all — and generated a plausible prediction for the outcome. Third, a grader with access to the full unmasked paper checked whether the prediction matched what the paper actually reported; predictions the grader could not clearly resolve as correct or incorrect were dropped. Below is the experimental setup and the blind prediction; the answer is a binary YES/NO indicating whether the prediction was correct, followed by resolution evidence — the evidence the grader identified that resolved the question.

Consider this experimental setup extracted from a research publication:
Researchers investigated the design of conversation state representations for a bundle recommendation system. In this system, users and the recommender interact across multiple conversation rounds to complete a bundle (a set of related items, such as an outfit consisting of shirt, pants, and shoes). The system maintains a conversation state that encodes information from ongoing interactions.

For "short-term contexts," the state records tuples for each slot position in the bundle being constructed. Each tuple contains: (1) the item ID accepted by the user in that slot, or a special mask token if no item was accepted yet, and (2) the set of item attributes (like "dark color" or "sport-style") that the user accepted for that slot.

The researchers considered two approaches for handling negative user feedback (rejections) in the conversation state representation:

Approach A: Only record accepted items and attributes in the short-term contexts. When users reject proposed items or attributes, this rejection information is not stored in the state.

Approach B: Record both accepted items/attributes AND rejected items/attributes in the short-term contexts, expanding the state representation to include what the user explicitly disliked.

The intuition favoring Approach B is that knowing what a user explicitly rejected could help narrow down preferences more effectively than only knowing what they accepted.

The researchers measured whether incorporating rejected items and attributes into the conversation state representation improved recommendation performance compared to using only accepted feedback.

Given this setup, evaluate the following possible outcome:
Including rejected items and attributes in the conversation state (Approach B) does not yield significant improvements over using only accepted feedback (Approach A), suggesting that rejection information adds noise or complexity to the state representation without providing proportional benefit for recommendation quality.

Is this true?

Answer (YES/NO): YES